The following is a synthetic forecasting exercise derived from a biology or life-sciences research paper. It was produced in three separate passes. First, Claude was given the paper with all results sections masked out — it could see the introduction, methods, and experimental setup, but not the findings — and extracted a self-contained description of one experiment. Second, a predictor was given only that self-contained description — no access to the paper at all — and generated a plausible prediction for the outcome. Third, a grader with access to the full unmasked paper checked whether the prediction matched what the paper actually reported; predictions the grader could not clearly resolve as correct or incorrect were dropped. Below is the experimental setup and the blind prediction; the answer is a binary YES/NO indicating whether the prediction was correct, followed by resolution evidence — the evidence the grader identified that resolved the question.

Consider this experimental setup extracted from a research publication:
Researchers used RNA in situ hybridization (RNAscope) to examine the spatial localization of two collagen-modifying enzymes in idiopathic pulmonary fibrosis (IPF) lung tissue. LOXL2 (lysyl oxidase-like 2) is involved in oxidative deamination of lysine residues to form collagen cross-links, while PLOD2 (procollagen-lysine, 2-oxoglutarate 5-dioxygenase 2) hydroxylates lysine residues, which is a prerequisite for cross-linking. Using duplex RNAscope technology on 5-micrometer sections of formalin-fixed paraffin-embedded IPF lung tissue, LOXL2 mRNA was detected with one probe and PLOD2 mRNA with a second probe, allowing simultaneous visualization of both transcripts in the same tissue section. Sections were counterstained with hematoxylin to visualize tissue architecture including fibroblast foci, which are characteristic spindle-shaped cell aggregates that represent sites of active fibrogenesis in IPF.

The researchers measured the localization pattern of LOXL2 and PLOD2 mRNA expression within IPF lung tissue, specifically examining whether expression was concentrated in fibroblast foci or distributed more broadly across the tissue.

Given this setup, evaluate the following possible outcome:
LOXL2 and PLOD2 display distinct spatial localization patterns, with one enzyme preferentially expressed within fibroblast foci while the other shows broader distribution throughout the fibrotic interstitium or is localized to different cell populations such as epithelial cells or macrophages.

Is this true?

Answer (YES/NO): NO